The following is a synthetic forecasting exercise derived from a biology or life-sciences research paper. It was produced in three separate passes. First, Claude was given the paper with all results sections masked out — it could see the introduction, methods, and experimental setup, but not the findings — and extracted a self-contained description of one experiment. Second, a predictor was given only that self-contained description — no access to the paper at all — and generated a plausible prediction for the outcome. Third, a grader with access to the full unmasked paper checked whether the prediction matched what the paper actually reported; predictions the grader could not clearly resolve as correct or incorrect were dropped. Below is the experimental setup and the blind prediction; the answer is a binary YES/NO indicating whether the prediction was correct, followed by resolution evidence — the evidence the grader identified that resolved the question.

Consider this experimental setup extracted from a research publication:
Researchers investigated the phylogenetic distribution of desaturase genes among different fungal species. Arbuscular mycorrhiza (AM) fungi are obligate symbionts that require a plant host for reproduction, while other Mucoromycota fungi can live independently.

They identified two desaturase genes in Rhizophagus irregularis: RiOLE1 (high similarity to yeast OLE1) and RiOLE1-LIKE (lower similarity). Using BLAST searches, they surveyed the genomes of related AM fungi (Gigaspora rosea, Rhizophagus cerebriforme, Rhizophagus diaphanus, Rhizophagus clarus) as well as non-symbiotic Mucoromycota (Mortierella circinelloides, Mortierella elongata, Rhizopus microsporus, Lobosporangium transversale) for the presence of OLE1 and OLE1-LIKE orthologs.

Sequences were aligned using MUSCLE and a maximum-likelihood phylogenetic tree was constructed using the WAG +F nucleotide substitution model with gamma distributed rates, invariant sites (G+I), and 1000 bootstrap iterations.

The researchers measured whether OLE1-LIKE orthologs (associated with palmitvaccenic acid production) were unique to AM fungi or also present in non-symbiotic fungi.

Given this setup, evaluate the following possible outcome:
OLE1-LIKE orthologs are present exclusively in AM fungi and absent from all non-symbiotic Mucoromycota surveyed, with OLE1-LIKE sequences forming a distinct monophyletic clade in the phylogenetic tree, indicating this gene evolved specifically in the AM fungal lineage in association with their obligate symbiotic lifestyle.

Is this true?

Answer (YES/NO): YES